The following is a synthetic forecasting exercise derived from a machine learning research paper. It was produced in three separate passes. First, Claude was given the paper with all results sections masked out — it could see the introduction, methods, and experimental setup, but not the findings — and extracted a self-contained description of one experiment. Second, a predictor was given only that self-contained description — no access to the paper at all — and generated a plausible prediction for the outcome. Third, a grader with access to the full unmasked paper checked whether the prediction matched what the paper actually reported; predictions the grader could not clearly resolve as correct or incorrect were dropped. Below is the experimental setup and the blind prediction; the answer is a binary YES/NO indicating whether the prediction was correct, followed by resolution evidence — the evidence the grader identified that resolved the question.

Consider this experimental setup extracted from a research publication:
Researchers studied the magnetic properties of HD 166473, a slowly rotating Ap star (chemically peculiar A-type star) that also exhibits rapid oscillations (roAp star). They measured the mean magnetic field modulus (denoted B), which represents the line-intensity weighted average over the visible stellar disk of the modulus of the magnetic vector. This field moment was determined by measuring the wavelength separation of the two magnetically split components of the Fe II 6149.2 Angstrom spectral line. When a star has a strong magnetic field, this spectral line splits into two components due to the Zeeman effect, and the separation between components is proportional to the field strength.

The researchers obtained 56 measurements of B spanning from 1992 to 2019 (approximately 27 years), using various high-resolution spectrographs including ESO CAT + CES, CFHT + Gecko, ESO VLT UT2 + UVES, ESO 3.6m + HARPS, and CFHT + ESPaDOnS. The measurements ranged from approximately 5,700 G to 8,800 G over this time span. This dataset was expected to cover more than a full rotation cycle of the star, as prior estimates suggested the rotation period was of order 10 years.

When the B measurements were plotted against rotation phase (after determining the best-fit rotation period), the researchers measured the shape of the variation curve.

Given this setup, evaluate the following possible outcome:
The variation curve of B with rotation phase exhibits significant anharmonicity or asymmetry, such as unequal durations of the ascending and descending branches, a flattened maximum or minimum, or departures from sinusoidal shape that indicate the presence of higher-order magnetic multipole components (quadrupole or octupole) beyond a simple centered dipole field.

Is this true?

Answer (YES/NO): NO